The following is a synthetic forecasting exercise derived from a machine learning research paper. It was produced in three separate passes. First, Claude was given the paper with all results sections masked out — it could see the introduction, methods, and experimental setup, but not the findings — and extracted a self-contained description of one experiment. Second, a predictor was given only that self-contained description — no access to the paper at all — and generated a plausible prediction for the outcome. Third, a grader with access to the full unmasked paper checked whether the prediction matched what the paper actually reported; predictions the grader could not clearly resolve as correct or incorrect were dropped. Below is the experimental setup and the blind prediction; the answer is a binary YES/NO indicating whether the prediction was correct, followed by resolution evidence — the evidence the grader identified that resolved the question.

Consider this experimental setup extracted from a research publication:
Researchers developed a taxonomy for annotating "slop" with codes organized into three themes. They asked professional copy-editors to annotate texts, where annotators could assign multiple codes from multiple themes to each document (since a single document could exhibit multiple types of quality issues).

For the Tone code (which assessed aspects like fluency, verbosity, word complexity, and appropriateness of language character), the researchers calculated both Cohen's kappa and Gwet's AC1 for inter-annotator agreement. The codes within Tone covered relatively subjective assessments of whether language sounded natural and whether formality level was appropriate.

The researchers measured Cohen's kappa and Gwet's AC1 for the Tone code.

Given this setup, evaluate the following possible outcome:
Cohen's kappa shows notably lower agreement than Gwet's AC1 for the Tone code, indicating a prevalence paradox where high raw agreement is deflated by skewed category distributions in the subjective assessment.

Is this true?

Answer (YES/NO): NO